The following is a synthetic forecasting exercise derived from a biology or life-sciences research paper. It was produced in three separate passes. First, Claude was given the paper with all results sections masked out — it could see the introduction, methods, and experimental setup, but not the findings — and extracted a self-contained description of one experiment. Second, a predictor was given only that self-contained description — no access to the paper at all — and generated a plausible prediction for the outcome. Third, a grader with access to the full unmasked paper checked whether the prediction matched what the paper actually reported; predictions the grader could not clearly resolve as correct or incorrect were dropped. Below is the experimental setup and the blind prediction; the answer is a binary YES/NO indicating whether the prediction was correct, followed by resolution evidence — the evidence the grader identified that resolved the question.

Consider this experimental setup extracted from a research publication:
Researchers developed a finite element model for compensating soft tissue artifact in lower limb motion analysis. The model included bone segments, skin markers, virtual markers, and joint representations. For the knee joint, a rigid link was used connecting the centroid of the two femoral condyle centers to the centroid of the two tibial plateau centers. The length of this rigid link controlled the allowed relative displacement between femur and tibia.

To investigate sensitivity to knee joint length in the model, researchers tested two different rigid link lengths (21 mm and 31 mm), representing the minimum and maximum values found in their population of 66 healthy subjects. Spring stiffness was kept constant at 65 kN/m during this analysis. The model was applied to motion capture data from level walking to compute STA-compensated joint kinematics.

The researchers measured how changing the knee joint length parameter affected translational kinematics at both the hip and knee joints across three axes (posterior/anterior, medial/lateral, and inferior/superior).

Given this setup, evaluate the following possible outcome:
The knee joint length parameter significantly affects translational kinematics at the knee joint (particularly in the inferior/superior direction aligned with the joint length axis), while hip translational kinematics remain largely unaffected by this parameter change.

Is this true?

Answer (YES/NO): NO